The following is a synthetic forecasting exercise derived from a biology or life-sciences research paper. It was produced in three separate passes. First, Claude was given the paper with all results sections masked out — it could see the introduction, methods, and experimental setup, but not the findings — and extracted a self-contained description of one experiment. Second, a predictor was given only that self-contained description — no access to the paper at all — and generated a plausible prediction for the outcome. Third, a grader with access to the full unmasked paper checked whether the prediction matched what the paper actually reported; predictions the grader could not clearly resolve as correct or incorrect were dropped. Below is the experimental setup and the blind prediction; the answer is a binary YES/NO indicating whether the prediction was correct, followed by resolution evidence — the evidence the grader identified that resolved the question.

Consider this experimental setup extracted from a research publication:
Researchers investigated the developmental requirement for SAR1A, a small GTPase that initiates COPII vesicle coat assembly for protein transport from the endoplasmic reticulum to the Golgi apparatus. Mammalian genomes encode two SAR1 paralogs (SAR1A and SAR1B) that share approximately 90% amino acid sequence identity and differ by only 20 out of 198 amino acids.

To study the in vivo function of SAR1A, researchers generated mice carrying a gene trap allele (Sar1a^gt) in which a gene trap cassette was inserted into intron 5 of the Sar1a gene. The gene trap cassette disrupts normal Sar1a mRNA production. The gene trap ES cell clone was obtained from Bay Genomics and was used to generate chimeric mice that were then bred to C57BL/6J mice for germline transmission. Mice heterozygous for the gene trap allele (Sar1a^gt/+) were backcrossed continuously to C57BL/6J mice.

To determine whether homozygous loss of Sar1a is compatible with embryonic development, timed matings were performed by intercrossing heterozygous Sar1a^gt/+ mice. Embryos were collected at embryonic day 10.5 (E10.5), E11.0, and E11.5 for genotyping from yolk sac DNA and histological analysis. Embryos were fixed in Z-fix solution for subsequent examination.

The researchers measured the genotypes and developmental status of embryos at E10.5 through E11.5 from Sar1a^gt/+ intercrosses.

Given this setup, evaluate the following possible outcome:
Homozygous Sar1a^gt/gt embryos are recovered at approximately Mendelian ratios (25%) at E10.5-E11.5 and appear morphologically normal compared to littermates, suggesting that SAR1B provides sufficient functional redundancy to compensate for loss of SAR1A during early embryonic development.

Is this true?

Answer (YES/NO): NO